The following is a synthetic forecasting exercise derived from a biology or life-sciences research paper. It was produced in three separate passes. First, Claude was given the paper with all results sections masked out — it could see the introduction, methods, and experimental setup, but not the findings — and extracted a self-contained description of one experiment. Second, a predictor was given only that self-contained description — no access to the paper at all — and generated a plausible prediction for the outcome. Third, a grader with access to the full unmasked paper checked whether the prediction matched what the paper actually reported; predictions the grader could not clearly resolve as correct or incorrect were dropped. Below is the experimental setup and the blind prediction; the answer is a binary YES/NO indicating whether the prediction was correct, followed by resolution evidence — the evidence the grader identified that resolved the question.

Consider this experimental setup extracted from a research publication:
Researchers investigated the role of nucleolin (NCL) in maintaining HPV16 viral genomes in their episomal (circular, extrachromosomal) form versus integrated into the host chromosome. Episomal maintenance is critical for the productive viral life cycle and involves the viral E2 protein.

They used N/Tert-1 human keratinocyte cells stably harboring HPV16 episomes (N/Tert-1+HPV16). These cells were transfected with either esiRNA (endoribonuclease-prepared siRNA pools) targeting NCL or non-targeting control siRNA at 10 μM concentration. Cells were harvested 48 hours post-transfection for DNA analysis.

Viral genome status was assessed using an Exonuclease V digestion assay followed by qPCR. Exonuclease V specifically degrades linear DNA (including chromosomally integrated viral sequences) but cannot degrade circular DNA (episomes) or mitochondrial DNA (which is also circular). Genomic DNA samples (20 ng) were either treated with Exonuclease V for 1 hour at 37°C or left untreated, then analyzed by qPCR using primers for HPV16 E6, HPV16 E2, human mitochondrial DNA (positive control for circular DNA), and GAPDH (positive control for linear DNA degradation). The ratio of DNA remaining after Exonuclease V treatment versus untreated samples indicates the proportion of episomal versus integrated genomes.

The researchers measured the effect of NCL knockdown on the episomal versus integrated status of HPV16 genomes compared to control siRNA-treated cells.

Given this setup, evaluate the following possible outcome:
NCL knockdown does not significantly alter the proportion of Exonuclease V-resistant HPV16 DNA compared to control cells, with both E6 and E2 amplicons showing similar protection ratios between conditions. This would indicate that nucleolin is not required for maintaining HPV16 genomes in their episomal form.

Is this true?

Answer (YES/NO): NO